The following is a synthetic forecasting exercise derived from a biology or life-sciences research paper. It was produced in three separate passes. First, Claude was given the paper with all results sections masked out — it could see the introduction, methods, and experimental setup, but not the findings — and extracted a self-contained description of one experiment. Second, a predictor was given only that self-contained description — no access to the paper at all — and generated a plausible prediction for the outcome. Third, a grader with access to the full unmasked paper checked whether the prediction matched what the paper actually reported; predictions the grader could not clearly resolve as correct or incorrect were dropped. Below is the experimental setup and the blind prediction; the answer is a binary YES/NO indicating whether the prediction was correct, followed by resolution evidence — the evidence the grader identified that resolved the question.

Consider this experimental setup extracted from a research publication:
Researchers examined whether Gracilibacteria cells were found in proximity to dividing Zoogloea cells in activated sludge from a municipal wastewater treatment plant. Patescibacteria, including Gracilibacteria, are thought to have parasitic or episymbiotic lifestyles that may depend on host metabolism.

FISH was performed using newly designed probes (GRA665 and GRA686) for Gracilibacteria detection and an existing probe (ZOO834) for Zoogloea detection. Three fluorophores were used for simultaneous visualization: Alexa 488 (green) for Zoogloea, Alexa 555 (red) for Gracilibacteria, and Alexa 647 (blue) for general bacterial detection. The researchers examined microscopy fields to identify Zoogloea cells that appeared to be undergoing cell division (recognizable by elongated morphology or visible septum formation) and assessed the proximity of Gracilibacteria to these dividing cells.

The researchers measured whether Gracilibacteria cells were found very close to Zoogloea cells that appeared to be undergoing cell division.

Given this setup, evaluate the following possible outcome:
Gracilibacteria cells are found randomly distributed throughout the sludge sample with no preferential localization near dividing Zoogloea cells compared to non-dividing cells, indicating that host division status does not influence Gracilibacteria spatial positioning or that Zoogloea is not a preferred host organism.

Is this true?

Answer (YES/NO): NO